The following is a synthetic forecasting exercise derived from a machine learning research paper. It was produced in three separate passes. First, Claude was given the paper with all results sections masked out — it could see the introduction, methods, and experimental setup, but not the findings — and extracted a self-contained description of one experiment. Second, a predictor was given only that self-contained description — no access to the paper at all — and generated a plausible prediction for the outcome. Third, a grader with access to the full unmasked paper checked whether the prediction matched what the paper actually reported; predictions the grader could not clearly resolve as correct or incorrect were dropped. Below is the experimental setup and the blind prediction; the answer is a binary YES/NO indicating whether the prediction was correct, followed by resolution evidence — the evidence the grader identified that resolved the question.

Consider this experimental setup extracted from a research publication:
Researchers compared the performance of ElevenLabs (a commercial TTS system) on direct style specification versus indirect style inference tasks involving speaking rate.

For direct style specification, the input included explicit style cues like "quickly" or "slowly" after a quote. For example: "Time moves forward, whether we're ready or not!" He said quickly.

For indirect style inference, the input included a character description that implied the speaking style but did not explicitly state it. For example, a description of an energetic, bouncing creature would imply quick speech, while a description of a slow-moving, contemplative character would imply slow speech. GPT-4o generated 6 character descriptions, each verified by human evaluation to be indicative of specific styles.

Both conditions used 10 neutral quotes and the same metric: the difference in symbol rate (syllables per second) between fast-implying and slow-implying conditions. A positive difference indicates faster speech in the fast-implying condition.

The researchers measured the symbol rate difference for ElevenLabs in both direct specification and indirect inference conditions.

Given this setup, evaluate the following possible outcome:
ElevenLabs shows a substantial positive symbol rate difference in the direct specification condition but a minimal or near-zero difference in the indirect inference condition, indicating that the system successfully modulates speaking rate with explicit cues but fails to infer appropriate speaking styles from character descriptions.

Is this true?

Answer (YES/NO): NO